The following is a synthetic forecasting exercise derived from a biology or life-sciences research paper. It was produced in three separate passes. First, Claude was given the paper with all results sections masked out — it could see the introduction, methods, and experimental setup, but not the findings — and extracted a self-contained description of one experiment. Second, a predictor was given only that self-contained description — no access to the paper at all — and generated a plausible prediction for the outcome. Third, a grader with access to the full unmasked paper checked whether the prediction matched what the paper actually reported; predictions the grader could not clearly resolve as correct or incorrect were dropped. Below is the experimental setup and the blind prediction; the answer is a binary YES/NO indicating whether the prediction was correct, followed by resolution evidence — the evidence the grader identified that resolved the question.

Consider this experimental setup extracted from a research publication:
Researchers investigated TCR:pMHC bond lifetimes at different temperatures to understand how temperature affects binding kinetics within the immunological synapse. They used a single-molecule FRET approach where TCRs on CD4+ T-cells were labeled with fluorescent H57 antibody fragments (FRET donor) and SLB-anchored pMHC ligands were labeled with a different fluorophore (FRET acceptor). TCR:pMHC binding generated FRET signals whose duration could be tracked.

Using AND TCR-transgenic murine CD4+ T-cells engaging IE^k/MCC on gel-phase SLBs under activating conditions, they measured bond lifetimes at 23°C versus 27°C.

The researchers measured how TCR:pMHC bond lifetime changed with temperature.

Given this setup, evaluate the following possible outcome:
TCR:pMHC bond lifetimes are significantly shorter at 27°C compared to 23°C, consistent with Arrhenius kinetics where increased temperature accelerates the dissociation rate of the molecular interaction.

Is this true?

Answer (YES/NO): YES